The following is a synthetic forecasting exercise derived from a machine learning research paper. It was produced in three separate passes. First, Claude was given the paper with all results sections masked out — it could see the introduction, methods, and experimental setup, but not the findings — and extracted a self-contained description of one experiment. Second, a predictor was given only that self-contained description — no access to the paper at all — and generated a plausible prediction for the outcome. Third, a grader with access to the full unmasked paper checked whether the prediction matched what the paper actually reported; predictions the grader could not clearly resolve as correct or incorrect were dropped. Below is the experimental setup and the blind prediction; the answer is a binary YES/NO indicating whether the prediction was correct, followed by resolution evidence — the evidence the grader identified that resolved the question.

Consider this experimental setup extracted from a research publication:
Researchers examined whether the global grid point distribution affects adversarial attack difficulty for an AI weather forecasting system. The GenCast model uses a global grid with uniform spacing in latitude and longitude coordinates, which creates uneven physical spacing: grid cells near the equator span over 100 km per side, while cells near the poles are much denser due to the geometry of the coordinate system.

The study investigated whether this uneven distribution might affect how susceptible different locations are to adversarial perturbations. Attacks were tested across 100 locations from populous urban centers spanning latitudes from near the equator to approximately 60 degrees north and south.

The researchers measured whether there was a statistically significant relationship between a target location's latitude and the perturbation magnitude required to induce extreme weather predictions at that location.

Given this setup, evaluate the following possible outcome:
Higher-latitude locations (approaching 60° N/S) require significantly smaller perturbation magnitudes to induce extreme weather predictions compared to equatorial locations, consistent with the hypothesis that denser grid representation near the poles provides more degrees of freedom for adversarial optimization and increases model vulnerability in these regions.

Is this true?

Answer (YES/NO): NO